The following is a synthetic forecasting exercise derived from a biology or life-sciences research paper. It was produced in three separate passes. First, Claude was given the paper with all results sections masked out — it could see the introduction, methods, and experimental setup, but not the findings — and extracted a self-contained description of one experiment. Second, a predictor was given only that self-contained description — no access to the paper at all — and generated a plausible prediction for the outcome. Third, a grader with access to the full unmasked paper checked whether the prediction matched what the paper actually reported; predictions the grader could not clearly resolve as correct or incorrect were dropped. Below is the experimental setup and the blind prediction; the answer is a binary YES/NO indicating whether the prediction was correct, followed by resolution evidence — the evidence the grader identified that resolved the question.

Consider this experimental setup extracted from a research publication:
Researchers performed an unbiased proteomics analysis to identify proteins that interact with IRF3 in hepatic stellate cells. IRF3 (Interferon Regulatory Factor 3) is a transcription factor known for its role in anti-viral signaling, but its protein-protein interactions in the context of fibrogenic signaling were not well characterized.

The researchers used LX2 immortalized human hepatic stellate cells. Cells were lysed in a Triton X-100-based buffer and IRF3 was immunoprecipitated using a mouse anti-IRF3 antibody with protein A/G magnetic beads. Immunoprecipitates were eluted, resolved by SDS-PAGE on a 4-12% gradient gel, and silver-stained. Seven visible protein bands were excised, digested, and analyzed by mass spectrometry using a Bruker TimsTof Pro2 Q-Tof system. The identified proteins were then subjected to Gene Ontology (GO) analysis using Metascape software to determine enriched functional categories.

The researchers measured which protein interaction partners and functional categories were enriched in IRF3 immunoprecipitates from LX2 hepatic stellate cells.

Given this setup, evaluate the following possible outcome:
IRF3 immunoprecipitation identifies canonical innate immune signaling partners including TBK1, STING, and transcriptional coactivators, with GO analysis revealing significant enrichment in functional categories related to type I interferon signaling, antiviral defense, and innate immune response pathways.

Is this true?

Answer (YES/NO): NO